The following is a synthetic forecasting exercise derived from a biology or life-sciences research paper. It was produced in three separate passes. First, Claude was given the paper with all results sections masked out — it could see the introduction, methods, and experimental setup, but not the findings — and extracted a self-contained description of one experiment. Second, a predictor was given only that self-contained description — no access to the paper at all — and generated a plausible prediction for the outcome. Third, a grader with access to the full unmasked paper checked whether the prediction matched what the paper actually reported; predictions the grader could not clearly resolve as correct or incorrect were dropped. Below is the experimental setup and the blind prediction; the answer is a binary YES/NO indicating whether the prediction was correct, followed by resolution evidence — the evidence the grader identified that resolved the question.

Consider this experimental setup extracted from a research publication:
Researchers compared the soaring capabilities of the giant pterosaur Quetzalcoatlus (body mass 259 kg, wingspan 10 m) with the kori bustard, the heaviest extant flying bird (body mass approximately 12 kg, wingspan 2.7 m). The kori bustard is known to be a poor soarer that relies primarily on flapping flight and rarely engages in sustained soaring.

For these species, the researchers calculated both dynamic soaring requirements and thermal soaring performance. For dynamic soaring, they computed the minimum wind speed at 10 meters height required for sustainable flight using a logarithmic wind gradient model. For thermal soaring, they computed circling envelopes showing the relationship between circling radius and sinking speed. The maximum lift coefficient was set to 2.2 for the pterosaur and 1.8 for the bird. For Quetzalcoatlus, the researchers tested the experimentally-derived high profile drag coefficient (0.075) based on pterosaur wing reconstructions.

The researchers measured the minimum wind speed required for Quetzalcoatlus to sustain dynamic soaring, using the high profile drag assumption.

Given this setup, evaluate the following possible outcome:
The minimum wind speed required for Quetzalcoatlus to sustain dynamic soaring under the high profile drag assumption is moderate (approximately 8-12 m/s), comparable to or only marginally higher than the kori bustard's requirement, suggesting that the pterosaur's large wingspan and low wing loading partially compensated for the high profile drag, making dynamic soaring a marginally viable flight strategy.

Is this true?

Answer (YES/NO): NO